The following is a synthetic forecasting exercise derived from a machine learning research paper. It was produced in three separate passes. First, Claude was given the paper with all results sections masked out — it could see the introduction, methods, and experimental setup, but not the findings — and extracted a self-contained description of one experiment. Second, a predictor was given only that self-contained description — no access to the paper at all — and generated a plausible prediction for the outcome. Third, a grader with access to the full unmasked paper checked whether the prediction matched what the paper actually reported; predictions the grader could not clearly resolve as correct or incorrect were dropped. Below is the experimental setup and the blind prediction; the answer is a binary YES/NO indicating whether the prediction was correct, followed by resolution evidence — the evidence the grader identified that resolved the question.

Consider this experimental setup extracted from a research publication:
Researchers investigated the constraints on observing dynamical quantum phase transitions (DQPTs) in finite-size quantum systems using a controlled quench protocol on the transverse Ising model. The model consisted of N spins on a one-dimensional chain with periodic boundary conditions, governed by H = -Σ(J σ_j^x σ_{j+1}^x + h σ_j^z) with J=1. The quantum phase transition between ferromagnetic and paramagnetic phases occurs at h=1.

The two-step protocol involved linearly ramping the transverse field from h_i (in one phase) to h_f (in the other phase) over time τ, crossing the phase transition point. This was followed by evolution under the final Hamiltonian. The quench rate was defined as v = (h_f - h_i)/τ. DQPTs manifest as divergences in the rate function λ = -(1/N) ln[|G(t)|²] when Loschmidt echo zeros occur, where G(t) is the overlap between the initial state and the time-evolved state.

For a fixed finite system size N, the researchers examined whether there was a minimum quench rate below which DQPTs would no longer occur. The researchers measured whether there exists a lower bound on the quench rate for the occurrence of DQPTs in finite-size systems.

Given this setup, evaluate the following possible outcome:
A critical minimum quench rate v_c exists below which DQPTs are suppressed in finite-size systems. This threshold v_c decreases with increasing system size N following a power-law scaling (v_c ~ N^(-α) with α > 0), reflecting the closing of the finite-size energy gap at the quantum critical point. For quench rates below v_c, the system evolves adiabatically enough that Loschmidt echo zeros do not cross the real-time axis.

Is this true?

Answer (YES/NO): YES